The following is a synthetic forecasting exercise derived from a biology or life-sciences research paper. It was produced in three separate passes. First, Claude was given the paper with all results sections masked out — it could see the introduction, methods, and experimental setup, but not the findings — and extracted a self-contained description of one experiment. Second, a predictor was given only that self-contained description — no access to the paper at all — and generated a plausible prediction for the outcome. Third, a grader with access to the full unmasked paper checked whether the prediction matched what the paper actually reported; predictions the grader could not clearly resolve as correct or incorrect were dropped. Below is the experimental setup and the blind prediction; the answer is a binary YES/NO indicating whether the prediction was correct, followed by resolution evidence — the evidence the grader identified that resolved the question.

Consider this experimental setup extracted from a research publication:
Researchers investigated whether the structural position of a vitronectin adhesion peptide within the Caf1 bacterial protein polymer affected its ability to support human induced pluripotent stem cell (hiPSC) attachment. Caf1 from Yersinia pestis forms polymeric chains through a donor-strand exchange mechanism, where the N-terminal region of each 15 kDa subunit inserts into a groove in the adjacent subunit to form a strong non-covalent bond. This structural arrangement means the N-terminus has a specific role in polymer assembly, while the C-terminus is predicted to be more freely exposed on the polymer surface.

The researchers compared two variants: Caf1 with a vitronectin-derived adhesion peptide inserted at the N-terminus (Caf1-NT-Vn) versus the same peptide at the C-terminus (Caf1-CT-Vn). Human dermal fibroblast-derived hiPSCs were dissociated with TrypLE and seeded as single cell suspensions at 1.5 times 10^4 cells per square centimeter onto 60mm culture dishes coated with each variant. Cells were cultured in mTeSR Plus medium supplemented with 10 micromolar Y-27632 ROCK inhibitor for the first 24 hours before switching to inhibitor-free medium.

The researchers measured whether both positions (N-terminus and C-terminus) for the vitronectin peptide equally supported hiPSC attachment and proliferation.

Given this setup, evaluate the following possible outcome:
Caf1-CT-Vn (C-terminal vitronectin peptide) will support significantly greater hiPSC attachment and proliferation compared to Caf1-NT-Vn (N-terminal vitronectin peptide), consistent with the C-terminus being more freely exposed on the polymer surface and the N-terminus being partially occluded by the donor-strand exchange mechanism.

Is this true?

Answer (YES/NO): YES